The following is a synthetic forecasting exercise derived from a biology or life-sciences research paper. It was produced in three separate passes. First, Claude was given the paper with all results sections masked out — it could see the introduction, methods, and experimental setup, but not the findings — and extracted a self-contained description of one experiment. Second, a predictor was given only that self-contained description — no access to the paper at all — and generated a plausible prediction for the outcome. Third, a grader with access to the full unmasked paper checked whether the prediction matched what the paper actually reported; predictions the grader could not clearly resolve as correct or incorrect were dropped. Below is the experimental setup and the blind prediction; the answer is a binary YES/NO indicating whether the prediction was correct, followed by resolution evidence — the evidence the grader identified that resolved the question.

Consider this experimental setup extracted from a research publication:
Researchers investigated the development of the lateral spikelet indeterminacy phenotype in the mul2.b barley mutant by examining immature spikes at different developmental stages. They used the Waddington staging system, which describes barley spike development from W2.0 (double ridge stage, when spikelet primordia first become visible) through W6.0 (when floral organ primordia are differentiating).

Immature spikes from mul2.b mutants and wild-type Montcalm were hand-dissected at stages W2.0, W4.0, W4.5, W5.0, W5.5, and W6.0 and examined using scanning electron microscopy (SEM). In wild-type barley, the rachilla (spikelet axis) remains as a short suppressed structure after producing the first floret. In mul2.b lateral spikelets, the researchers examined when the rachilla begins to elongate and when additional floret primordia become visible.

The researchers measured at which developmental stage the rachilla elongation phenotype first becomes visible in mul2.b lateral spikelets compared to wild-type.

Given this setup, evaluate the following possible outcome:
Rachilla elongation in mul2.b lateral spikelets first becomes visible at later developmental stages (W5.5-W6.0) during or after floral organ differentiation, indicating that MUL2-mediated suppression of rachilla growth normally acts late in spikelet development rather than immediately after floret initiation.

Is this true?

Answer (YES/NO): NO